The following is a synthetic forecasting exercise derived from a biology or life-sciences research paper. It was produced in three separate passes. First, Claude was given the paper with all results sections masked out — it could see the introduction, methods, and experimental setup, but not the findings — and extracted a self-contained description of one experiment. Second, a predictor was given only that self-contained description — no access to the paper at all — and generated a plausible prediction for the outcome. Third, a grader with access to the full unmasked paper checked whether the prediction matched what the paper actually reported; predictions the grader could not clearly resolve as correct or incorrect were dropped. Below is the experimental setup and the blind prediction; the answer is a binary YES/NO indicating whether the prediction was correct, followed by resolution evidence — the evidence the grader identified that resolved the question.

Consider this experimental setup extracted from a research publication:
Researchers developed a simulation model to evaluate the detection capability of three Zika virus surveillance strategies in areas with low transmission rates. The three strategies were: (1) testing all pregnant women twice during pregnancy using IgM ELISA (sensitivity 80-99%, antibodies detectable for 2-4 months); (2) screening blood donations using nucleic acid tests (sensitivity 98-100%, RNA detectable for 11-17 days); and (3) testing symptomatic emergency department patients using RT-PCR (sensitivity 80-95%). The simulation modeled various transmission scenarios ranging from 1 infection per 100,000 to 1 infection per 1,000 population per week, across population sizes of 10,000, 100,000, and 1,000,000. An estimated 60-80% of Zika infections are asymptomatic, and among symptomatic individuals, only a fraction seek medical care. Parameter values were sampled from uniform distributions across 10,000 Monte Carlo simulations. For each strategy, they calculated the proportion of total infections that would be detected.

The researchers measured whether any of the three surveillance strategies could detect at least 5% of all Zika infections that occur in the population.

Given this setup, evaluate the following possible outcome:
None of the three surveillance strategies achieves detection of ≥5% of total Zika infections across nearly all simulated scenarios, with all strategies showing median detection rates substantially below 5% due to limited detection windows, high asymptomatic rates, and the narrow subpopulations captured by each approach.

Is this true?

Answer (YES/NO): YES